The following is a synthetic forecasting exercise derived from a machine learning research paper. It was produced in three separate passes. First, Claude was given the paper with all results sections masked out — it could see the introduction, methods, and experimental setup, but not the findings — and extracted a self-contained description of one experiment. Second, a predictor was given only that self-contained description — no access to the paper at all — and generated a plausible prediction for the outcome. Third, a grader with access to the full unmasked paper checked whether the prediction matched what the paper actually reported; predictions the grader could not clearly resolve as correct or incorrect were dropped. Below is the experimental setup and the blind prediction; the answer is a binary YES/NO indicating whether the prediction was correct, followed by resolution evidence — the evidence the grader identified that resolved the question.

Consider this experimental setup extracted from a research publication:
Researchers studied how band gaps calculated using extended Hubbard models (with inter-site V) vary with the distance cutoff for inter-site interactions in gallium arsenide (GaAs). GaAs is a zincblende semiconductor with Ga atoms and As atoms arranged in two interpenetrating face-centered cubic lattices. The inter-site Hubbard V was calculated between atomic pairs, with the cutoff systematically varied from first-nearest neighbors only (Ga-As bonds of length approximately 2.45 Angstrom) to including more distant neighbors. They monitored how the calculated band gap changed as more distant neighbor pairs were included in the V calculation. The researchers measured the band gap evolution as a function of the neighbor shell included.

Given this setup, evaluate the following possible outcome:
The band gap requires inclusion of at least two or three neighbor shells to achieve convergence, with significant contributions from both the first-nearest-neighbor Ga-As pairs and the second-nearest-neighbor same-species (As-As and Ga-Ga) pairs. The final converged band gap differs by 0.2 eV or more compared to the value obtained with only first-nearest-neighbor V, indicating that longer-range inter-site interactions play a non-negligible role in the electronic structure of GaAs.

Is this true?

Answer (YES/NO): NO